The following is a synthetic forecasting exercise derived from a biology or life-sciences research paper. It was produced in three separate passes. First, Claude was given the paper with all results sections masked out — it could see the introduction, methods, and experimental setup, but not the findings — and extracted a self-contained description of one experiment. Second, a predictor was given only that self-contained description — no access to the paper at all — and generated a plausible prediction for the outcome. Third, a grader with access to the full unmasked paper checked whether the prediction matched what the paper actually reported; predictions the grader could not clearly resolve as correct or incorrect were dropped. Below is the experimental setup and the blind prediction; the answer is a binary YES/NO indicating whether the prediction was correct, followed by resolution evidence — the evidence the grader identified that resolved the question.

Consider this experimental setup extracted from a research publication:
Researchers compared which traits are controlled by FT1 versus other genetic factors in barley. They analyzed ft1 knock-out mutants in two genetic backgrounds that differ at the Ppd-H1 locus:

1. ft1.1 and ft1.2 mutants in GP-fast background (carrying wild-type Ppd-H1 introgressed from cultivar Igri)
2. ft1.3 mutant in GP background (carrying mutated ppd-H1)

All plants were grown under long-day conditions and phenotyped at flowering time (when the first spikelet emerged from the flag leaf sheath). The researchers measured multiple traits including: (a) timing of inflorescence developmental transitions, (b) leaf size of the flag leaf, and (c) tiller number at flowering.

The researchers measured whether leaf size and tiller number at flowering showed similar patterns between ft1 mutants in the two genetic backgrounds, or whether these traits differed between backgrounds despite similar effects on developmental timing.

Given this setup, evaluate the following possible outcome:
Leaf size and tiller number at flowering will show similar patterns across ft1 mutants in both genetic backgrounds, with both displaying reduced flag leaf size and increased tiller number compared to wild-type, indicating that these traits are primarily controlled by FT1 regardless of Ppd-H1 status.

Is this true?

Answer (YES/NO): NO